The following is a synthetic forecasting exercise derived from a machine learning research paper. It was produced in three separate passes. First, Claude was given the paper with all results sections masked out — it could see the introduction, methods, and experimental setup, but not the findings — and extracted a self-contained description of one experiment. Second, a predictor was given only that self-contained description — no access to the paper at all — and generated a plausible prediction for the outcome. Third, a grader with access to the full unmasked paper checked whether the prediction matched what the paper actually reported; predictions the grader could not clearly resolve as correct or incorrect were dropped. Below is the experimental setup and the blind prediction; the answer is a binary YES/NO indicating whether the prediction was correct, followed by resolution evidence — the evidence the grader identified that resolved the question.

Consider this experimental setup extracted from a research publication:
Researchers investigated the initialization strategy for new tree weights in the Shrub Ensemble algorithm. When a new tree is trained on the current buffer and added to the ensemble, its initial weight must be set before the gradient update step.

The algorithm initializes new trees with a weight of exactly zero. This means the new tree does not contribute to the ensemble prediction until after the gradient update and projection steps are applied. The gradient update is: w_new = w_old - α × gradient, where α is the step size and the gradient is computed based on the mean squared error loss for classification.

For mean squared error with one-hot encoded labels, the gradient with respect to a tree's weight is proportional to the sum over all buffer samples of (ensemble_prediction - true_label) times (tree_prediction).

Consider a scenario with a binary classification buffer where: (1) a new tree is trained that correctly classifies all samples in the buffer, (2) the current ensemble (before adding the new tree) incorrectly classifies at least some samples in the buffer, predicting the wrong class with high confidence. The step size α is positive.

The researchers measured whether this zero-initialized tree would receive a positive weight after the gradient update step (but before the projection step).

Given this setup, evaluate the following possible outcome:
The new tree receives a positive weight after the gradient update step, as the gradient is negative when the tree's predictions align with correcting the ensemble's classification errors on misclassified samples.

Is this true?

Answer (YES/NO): YES